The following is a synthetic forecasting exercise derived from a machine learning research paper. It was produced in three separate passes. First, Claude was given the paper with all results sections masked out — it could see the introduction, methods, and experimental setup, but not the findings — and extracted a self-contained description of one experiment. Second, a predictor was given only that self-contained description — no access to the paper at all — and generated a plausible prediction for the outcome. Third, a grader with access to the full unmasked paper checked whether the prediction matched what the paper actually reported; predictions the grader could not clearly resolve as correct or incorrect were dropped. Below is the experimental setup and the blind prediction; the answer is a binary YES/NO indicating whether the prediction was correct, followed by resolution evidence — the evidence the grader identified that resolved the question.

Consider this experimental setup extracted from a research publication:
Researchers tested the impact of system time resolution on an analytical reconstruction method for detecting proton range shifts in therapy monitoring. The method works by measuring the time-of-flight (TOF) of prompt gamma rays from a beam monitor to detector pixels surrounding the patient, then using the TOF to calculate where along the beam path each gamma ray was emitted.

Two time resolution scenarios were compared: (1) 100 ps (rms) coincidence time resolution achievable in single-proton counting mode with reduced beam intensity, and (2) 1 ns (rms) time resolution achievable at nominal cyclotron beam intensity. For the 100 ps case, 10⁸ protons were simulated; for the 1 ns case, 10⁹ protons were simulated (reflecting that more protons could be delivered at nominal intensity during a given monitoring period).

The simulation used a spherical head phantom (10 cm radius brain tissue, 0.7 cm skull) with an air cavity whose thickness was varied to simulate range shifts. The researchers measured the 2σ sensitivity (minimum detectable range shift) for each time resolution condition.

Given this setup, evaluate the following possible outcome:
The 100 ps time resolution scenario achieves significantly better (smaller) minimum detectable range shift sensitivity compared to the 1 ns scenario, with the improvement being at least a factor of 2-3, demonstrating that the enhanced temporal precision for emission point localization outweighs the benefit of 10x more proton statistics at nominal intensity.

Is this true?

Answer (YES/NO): YES